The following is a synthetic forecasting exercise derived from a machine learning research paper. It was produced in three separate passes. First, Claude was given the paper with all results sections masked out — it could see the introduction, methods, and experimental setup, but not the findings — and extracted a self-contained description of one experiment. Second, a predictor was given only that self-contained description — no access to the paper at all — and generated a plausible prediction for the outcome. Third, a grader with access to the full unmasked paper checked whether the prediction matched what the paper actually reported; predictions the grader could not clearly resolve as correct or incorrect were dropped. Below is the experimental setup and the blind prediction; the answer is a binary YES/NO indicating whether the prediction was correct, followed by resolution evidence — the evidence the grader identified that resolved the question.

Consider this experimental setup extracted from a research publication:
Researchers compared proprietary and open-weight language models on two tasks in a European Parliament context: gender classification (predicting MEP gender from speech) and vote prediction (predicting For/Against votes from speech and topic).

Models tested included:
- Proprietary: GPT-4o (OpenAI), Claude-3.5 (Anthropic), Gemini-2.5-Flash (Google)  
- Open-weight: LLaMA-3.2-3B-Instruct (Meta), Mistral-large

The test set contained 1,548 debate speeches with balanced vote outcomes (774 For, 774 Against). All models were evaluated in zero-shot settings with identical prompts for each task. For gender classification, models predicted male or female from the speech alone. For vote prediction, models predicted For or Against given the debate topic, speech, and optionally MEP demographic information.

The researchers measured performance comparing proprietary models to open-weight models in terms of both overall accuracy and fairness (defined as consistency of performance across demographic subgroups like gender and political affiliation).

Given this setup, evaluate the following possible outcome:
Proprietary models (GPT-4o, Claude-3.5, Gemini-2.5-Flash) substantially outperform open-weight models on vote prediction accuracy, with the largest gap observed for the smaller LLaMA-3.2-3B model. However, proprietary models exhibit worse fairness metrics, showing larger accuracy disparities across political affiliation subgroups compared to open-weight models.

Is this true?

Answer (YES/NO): NO